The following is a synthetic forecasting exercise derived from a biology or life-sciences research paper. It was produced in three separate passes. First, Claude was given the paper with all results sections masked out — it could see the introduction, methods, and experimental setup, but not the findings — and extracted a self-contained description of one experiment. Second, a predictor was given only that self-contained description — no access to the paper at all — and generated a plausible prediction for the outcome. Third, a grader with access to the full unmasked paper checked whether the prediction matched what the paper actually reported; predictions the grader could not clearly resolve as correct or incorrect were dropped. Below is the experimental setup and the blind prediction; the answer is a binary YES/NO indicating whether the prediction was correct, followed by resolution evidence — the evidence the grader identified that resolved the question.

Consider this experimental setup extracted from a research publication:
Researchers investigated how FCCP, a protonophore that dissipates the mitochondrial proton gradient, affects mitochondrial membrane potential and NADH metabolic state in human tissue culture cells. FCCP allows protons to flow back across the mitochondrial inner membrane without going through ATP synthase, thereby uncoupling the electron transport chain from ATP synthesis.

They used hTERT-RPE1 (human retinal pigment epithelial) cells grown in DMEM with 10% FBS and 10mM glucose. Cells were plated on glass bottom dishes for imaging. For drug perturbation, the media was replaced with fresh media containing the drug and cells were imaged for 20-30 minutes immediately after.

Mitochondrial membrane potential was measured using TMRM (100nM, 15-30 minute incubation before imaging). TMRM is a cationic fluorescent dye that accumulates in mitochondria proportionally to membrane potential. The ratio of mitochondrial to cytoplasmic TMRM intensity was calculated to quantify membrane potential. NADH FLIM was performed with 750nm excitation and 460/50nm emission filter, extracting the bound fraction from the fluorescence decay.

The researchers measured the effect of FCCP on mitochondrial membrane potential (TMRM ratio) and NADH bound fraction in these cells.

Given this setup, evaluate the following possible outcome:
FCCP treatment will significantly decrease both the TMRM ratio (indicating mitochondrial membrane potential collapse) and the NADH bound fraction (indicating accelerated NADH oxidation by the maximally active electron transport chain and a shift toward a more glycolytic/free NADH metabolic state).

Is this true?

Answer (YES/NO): NO